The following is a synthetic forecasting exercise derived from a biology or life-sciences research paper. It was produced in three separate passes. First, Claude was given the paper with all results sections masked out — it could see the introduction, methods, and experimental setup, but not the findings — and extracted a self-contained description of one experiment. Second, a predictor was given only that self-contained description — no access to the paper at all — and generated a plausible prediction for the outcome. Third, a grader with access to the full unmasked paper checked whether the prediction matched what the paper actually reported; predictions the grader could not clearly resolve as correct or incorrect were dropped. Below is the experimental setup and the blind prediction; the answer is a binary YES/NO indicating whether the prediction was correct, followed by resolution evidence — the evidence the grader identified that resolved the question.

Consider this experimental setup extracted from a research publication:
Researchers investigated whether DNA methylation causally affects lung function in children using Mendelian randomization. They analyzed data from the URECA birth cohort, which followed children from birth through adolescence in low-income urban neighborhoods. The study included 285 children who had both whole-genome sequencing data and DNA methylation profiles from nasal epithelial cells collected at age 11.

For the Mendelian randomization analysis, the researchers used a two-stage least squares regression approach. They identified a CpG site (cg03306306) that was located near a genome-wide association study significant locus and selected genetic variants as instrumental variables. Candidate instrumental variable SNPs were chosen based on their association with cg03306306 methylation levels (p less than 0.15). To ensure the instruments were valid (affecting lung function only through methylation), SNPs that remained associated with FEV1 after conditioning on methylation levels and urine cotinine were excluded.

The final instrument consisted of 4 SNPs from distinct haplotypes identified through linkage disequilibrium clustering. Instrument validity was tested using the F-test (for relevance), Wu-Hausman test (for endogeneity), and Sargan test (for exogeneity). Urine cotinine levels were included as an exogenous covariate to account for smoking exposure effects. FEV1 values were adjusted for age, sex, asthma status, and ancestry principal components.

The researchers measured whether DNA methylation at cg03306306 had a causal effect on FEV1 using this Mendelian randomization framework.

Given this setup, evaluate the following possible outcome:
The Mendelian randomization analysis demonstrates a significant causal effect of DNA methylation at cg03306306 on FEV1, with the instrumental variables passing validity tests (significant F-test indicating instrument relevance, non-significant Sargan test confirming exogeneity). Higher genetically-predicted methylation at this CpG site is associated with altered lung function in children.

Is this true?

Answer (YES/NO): YES